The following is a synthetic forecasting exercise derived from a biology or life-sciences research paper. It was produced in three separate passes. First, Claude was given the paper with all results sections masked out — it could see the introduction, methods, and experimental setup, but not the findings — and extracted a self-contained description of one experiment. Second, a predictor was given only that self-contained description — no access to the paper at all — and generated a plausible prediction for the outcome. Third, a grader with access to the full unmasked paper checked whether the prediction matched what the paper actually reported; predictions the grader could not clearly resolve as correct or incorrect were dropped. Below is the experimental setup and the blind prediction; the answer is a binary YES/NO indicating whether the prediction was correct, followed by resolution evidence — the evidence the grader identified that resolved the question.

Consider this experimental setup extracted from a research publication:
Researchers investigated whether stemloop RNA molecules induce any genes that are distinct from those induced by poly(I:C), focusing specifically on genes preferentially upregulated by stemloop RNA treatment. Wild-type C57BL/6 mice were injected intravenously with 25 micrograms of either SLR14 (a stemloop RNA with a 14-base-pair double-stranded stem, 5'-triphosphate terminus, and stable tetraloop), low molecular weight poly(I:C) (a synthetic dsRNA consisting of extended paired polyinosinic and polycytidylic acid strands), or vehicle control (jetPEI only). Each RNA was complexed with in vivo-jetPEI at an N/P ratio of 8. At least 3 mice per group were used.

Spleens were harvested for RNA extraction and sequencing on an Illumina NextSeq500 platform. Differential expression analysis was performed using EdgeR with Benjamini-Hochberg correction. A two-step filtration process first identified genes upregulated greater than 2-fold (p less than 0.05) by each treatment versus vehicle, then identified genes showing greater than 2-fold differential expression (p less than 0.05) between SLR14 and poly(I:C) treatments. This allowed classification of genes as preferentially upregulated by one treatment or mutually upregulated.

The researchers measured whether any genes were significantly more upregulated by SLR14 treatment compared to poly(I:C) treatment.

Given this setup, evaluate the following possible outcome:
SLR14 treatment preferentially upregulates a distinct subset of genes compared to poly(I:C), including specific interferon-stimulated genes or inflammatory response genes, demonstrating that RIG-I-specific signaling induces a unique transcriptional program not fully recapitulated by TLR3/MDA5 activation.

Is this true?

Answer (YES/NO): YES